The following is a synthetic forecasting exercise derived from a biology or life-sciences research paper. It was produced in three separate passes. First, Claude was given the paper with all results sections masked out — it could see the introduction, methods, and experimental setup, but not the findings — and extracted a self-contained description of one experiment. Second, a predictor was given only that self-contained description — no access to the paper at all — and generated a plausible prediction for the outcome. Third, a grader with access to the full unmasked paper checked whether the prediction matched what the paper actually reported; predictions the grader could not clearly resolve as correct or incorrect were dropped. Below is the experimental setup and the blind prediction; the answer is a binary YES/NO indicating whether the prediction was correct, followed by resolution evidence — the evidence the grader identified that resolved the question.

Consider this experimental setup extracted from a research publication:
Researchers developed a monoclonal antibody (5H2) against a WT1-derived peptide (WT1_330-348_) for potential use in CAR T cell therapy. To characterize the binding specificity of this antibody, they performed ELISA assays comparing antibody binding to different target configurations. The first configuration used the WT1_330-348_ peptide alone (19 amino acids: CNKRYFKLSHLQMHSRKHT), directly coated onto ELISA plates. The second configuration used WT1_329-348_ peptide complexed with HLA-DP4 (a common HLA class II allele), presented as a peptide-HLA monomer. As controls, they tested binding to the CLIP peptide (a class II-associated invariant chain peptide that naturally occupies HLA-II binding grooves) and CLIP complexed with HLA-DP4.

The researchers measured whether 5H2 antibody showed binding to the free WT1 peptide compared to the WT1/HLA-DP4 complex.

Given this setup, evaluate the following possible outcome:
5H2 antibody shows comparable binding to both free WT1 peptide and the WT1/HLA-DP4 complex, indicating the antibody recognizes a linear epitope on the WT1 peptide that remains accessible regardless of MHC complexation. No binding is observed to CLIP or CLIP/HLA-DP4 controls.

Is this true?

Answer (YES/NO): NO